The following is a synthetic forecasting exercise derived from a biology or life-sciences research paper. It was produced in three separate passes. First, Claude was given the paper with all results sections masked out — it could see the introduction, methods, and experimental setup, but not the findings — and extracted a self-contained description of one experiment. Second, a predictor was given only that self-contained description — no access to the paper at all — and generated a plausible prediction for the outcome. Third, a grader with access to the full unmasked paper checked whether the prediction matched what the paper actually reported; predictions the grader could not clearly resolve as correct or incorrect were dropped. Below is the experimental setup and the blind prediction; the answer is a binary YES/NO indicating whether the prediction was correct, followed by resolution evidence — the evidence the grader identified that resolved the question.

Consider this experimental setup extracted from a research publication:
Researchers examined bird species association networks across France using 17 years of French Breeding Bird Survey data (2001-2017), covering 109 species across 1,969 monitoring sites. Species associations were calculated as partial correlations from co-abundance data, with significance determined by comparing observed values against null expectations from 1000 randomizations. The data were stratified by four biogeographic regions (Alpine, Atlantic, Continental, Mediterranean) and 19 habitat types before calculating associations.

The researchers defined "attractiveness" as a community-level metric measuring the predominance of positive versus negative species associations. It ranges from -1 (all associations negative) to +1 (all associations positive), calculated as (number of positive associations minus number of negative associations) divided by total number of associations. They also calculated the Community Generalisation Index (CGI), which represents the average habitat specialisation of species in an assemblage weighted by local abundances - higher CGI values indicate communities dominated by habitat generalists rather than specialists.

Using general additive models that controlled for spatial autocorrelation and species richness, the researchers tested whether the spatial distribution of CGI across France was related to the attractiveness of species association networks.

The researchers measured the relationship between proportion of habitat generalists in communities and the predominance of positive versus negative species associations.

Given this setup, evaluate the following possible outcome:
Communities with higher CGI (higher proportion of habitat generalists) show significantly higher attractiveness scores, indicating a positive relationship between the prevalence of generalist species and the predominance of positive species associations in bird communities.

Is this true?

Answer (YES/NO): NO